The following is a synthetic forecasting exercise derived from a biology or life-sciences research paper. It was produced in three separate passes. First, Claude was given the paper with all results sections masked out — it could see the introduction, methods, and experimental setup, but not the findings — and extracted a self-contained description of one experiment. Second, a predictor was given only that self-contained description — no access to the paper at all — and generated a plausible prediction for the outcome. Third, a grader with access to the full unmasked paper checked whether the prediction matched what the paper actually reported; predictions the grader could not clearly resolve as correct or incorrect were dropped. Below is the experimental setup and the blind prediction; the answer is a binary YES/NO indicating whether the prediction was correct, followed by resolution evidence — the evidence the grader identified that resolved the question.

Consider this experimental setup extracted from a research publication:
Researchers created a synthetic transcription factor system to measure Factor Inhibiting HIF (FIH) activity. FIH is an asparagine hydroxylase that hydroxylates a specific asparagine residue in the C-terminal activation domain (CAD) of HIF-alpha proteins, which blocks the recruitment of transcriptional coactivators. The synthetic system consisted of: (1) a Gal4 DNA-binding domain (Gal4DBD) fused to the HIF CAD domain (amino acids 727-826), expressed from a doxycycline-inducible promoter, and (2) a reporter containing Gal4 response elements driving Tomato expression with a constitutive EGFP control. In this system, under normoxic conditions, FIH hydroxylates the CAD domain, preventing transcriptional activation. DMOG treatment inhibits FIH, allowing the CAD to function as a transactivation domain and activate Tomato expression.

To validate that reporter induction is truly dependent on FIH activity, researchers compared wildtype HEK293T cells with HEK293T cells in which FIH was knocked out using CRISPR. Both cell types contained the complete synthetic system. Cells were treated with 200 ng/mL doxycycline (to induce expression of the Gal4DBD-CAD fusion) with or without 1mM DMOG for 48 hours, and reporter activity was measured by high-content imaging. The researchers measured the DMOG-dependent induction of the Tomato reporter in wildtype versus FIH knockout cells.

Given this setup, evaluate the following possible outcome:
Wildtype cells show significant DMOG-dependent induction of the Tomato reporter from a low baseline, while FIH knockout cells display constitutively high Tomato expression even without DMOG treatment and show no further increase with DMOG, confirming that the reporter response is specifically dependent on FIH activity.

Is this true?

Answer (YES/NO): YES